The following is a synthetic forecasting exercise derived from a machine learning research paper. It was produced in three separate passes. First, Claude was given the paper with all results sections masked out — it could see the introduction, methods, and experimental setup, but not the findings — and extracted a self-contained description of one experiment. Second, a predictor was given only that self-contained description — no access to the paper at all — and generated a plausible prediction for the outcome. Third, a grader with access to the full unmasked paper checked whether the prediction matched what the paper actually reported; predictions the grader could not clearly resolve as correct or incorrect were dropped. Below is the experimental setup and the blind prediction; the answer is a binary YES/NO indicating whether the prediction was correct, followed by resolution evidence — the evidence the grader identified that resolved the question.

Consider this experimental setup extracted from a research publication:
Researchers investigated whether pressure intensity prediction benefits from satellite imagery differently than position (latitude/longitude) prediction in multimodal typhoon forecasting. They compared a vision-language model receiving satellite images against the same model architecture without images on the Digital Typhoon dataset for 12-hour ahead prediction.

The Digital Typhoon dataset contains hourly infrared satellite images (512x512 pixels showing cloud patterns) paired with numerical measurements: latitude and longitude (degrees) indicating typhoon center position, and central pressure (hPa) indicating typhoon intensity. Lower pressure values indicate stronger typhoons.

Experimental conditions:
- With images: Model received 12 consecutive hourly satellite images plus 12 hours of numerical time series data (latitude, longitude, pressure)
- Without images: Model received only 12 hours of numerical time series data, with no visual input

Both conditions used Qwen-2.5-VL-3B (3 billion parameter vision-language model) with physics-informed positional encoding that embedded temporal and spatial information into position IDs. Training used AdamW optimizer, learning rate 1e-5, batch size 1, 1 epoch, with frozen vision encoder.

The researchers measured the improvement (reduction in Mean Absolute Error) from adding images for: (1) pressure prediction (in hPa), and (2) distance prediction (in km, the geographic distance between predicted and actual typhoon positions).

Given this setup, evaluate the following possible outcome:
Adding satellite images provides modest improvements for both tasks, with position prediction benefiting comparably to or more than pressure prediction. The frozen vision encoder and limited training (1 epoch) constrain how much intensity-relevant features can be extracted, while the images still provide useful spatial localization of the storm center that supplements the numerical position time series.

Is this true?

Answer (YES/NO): NO